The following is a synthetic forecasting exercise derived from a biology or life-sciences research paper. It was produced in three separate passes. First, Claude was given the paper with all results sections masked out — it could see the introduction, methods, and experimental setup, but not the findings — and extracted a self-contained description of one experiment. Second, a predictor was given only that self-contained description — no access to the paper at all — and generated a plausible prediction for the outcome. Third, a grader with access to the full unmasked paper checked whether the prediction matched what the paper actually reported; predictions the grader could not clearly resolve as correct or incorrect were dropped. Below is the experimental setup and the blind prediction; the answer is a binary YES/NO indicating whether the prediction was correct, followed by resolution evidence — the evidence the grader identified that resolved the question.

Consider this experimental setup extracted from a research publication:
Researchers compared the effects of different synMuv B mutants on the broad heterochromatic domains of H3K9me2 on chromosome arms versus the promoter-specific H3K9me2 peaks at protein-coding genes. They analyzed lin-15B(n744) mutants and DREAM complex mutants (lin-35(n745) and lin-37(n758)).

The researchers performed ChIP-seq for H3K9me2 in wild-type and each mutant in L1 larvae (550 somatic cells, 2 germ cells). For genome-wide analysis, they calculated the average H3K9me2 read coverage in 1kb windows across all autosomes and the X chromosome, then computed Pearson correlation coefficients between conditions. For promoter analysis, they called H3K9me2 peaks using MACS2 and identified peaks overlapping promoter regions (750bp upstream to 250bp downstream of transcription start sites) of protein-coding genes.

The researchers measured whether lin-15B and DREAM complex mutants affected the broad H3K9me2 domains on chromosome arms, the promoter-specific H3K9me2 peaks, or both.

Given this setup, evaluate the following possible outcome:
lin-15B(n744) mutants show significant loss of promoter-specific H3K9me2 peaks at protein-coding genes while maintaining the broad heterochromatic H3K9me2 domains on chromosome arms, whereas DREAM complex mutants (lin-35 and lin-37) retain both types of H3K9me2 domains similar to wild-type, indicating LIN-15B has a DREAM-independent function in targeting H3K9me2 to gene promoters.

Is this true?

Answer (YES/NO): NO